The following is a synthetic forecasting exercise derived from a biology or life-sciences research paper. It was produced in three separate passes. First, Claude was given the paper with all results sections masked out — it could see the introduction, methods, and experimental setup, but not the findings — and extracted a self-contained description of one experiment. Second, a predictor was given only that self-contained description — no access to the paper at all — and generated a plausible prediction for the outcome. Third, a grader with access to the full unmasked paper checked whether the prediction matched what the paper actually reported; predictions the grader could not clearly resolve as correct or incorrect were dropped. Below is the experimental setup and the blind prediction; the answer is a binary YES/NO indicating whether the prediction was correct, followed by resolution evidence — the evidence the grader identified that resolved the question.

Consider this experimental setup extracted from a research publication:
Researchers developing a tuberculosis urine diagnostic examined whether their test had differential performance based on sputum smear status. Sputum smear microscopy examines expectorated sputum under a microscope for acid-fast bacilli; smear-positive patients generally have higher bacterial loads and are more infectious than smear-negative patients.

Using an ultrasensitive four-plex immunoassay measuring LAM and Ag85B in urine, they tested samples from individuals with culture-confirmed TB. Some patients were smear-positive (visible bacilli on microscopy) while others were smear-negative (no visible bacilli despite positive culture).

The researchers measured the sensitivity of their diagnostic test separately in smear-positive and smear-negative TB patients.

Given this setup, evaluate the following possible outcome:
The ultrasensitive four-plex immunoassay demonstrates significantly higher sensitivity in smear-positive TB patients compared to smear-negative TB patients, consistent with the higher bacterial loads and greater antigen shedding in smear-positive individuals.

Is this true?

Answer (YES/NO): YES